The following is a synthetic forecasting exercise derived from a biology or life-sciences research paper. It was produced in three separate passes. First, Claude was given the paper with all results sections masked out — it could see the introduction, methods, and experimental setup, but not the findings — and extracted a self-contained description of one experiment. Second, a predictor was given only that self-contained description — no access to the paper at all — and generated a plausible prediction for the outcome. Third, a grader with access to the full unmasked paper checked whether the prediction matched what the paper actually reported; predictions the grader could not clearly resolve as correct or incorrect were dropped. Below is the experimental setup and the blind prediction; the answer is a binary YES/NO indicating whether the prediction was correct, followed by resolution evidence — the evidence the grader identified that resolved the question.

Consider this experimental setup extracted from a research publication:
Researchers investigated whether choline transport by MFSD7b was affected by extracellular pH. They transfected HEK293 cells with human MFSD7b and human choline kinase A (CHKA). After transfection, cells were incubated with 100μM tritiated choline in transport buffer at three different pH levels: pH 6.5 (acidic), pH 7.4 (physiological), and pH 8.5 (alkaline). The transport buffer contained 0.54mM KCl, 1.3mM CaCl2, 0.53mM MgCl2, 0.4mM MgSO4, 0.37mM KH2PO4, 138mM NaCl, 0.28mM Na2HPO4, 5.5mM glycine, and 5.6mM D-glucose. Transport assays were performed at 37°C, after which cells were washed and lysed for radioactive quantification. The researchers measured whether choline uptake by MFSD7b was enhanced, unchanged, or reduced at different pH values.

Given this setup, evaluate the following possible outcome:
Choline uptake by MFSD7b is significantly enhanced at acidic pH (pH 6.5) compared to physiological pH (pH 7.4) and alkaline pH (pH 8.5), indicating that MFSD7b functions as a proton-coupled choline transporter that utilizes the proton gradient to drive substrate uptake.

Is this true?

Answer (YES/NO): NO